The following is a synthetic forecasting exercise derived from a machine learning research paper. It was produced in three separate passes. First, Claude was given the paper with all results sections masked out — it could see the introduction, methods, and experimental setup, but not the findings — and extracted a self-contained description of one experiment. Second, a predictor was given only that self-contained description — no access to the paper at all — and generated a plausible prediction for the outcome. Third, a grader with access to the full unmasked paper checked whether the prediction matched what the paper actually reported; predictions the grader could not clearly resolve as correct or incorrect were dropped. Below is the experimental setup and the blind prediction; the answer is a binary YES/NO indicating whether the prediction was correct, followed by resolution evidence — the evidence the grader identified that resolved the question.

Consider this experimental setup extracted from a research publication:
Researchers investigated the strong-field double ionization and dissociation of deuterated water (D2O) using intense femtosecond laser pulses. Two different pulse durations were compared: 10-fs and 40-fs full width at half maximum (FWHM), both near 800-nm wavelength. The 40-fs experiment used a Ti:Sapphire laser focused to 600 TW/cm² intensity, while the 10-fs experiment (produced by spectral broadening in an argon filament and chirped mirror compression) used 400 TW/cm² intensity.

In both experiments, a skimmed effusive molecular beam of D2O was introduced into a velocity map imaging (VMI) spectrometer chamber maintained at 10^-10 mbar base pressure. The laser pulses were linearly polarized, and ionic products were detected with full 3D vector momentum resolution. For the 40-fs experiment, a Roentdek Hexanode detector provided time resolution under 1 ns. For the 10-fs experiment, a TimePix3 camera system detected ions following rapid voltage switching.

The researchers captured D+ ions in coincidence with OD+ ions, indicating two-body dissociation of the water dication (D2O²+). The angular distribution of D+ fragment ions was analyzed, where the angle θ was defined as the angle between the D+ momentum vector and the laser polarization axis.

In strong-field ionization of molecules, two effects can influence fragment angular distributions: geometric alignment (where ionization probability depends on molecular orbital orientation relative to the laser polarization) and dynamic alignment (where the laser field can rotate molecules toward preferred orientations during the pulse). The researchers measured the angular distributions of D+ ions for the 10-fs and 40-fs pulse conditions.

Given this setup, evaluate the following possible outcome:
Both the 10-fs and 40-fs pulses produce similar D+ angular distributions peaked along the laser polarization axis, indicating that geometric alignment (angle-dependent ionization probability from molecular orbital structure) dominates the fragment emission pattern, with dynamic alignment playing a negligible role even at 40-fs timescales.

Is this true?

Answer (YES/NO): NO